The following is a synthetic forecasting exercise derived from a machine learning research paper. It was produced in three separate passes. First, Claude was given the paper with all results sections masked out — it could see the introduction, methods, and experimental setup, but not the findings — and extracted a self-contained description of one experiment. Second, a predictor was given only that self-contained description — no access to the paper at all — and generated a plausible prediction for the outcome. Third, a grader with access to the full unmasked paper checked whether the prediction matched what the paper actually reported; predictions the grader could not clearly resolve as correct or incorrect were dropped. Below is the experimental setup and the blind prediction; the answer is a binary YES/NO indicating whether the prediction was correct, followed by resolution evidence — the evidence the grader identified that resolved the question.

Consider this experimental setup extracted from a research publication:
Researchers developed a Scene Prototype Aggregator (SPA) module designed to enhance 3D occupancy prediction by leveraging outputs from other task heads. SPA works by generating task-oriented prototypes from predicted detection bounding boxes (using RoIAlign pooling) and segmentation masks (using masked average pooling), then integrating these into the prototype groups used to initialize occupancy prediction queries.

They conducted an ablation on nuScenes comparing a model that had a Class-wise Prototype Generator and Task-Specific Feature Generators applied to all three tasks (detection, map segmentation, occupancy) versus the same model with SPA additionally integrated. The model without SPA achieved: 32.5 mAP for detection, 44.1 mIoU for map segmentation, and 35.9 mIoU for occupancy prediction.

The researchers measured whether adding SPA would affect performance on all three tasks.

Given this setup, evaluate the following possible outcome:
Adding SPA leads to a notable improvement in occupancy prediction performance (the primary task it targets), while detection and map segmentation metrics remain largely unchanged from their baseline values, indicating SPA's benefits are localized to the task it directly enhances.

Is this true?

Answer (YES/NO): YES